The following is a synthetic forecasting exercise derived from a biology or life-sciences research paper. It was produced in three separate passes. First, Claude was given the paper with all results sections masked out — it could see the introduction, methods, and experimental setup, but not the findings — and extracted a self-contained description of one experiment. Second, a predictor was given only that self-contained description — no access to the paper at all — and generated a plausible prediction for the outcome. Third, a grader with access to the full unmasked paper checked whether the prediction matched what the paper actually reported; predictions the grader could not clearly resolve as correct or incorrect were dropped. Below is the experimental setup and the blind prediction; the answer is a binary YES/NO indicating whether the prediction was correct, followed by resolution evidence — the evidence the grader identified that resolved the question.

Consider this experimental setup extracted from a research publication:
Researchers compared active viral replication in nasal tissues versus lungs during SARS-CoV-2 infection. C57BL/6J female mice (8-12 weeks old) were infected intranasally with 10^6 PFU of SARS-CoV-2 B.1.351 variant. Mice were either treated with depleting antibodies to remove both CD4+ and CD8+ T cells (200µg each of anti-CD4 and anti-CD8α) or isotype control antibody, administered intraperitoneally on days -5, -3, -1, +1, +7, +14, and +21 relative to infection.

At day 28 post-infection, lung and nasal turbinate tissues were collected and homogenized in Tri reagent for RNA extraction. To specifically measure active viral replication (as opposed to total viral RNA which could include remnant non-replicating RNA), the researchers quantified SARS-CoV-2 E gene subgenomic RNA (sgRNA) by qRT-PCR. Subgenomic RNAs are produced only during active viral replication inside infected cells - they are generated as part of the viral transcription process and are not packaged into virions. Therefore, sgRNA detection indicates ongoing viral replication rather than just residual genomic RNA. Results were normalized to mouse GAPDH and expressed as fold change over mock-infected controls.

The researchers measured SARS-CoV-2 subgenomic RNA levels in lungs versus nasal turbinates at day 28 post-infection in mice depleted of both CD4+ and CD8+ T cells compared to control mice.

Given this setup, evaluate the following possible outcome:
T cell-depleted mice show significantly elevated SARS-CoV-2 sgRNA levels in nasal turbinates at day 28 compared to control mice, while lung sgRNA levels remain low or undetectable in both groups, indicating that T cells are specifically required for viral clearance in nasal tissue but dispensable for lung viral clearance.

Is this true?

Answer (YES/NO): YES